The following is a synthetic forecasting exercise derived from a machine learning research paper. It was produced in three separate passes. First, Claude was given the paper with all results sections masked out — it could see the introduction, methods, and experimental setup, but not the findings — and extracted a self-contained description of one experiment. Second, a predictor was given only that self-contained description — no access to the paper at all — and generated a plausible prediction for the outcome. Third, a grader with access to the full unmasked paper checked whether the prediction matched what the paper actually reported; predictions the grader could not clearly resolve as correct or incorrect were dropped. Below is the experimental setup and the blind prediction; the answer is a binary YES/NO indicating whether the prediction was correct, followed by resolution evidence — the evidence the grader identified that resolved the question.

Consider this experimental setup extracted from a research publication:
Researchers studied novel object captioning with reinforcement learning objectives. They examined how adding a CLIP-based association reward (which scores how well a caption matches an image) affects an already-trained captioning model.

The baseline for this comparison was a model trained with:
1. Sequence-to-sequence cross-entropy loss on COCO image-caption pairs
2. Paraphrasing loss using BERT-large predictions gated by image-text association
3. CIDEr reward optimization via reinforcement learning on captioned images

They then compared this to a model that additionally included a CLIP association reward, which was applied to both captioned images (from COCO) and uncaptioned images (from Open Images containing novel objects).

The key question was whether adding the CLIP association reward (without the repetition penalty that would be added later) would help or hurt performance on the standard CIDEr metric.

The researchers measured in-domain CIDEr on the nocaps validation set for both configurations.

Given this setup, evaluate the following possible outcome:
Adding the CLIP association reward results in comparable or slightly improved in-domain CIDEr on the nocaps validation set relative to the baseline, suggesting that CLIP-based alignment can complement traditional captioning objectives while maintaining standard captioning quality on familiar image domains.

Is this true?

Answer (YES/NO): NO